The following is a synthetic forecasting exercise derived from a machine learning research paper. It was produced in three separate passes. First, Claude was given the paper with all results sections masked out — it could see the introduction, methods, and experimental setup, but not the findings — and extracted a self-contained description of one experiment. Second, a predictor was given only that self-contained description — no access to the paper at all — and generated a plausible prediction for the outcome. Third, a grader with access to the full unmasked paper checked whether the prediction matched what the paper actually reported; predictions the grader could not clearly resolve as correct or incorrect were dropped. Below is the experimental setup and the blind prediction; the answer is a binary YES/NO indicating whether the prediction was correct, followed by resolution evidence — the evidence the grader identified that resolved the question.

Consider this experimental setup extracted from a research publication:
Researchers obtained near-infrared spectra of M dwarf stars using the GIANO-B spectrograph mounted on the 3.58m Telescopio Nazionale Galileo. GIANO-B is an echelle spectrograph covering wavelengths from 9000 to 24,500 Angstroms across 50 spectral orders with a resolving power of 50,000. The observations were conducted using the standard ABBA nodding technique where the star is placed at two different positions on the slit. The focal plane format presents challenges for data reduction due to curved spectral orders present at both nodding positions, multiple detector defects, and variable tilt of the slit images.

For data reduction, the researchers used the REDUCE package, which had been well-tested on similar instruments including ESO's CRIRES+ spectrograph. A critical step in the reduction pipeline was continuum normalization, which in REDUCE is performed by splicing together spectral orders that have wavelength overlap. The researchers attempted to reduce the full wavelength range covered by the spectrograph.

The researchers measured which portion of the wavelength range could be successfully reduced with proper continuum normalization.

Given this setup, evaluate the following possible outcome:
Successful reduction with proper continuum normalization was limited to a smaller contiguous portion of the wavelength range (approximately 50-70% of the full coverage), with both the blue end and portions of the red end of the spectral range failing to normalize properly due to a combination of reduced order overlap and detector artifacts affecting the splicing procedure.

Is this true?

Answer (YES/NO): NO